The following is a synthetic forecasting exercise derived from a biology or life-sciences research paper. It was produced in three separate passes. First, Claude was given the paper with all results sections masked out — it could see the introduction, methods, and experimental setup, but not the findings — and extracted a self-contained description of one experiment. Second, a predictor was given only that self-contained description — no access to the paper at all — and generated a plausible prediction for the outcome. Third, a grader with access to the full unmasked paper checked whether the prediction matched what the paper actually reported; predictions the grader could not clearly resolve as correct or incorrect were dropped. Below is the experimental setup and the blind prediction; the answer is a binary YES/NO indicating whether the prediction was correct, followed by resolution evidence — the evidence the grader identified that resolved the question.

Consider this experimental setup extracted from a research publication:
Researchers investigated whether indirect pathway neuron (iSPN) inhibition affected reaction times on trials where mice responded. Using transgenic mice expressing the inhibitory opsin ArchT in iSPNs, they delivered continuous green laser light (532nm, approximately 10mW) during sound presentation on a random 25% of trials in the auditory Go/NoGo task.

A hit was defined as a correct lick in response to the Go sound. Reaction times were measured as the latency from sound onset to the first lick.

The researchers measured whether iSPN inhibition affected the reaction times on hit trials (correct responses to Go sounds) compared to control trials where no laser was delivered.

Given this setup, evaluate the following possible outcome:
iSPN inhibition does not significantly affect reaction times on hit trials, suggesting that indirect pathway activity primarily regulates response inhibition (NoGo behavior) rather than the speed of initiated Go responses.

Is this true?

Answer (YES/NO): NO